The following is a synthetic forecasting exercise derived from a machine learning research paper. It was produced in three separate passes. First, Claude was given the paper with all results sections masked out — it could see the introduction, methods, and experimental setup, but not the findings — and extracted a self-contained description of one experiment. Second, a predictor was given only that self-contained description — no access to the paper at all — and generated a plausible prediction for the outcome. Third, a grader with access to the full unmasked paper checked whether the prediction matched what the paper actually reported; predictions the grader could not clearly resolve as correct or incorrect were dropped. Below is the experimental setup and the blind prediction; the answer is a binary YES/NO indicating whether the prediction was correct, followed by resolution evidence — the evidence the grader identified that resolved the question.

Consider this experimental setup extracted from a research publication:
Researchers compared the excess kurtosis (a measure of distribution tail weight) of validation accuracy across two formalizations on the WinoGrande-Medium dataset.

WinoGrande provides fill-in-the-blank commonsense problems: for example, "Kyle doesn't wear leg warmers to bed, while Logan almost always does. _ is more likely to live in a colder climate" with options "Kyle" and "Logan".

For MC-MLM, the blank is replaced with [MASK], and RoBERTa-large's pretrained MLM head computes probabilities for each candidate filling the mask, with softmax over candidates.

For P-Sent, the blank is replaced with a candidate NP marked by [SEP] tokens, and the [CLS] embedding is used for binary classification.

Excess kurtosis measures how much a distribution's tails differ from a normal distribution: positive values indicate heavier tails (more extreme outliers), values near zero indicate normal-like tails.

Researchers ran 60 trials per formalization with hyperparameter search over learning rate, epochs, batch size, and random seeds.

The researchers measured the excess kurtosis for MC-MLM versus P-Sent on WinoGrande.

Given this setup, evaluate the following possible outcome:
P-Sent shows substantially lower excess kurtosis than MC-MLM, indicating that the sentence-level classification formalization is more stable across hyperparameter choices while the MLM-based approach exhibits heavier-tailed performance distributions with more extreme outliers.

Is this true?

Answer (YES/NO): NO